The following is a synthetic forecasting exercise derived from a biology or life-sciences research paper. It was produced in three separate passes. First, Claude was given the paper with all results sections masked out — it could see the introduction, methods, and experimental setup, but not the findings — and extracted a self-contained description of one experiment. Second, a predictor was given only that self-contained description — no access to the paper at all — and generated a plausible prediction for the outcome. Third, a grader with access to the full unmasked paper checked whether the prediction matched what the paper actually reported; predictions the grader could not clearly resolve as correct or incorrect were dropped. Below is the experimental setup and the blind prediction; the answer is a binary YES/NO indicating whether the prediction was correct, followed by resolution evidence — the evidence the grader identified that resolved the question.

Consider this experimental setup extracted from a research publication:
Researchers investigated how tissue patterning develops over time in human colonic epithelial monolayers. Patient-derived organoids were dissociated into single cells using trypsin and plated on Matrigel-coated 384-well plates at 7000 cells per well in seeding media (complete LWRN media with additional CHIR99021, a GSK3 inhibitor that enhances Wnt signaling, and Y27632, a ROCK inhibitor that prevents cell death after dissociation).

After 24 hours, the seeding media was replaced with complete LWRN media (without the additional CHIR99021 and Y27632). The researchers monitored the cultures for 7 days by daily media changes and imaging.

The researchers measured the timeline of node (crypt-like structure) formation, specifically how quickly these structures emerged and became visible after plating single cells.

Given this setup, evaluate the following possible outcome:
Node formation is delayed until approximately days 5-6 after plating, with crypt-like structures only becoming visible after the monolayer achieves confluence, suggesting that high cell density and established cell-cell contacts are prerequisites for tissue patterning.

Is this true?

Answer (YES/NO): NO